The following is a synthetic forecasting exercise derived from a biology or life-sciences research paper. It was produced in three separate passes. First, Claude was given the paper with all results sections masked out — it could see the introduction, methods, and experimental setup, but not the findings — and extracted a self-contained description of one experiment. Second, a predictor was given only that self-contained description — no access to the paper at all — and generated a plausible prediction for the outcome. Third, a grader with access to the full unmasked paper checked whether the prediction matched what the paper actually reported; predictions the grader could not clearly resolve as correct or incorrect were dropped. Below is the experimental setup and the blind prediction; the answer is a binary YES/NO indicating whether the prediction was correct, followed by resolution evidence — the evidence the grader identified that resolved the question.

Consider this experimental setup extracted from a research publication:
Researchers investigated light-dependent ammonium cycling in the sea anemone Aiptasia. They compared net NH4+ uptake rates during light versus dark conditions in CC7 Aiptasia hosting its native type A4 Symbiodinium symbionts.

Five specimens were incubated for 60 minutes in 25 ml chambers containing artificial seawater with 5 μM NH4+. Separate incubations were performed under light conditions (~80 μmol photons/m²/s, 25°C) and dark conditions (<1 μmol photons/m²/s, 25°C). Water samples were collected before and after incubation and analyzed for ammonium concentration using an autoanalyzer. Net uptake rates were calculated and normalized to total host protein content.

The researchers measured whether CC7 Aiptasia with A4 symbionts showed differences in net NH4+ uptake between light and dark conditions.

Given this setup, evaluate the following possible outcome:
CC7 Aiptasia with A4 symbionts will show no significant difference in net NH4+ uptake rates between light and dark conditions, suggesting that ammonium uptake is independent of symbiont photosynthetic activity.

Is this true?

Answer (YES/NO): NO